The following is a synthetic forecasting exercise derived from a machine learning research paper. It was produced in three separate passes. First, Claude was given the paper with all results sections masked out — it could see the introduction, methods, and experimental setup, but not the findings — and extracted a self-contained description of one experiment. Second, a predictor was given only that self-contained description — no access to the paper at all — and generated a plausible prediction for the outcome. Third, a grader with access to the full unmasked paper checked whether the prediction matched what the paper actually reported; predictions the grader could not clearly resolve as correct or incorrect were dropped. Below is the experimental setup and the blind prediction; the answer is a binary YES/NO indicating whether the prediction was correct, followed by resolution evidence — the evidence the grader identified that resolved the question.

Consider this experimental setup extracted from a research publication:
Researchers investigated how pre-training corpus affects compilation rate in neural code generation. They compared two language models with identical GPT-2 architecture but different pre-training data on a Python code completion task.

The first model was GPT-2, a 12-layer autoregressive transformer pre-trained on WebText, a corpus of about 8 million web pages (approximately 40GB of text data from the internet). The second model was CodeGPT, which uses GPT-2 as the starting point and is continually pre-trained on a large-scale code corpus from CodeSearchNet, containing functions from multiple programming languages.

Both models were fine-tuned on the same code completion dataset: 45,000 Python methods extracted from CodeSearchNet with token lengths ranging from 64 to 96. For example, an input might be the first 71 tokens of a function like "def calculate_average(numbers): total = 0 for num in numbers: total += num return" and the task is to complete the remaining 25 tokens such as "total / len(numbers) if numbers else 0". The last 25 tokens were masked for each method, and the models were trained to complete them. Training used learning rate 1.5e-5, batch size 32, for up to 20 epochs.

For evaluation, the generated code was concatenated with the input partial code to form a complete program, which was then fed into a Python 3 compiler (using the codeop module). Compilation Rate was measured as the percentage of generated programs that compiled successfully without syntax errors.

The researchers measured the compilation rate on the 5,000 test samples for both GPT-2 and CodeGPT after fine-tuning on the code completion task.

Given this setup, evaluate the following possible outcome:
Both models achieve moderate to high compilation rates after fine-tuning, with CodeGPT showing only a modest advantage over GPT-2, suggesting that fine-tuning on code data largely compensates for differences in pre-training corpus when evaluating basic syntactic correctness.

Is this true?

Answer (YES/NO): NO